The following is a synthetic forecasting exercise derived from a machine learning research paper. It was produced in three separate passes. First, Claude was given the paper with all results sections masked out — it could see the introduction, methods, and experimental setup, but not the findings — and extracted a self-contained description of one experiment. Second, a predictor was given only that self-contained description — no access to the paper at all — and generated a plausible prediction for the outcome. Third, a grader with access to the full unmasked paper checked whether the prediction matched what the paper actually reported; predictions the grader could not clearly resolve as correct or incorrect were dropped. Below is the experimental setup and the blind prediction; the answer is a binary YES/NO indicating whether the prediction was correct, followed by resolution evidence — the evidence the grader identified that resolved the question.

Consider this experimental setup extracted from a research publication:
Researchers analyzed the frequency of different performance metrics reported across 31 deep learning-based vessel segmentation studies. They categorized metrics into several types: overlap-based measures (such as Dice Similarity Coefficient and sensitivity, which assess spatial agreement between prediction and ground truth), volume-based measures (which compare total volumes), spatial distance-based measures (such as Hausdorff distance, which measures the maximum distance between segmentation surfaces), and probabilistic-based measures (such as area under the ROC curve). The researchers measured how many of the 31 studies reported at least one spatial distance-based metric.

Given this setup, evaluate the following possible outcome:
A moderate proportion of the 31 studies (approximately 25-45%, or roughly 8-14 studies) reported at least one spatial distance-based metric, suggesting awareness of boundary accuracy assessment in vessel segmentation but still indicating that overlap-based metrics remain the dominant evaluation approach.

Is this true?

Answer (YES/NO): NO